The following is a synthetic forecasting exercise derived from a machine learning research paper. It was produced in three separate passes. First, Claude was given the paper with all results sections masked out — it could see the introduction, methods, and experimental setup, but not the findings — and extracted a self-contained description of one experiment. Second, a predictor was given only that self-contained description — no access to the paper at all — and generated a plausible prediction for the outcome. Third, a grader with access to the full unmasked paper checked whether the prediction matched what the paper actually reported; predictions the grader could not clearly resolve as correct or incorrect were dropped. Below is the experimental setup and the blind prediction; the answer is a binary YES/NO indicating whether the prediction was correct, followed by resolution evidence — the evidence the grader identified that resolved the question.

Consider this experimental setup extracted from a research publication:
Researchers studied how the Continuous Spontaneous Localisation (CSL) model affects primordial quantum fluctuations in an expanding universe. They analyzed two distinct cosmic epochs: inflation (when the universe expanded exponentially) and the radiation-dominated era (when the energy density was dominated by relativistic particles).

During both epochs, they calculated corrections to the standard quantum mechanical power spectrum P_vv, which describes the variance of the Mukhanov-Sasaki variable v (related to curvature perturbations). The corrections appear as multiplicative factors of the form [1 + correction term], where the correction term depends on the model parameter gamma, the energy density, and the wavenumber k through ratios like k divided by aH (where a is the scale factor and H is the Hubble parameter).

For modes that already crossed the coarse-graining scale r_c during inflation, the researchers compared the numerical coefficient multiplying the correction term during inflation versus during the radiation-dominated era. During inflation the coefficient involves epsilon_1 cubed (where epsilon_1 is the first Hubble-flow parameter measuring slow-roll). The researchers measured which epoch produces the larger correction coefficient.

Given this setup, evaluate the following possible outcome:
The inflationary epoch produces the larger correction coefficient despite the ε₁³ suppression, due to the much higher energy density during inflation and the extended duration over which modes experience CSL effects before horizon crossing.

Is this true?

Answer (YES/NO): NO